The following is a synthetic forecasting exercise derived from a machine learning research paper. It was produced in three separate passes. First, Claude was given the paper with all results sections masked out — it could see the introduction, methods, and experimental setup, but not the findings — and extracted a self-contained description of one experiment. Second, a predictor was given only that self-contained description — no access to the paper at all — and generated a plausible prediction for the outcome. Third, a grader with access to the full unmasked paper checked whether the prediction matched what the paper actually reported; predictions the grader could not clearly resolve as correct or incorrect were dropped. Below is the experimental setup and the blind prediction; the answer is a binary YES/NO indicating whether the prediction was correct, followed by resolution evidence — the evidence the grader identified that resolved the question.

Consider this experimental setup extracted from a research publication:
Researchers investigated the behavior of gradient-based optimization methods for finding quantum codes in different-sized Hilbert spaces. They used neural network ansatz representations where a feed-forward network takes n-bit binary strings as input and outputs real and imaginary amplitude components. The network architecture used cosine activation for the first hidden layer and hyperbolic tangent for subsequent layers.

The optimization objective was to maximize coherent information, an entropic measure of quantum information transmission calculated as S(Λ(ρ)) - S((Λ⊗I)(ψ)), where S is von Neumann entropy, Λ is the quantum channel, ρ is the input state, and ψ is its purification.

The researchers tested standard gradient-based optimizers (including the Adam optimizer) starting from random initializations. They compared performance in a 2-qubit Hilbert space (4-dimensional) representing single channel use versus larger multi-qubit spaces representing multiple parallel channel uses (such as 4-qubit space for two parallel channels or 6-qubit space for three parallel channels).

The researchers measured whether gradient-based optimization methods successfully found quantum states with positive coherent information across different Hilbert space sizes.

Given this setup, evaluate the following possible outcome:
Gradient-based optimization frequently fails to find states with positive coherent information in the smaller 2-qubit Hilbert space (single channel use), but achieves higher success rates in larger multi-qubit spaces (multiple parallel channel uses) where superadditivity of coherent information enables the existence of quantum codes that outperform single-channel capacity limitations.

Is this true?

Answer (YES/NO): NO